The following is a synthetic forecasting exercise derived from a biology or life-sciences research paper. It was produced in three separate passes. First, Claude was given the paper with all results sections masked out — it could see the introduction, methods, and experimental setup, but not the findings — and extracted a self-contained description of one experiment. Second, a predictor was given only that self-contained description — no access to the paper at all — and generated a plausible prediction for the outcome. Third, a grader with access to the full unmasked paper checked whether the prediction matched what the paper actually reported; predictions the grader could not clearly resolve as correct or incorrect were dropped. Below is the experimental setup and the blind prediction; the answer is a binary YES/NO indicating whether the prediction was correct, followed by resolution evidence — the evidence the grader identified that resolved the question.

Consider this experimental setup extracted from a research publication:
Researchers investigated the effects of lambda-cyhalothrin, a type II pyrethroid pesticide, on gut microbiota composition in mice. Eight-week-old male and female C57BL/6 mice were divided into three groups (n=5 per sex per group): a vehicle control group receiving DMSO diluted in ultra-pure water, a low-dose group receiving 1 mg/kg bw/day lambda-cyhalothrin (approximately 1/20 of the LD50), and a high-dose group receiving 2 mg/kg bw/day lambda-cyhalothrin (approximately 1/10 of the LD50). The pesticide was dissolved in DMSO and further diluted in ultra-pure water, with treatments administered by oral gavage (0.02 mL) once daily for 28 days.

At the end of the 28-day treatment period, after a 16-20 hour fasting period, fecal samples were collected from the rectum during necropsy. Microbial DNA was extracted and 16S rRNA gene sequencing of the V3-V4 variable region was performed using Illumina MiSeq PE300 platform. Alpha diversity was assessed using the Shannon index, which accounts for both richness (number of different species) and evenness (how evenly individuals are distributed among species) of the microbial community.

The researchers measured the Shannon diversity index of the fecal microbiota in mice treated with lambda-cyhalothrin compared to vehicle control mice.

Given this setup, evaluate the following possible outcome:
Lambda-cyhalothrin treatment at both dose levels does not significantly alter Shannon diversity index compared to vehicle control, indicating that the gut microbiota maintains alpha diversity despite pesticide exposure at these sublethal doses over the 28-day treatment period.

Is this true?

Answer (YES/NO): YES